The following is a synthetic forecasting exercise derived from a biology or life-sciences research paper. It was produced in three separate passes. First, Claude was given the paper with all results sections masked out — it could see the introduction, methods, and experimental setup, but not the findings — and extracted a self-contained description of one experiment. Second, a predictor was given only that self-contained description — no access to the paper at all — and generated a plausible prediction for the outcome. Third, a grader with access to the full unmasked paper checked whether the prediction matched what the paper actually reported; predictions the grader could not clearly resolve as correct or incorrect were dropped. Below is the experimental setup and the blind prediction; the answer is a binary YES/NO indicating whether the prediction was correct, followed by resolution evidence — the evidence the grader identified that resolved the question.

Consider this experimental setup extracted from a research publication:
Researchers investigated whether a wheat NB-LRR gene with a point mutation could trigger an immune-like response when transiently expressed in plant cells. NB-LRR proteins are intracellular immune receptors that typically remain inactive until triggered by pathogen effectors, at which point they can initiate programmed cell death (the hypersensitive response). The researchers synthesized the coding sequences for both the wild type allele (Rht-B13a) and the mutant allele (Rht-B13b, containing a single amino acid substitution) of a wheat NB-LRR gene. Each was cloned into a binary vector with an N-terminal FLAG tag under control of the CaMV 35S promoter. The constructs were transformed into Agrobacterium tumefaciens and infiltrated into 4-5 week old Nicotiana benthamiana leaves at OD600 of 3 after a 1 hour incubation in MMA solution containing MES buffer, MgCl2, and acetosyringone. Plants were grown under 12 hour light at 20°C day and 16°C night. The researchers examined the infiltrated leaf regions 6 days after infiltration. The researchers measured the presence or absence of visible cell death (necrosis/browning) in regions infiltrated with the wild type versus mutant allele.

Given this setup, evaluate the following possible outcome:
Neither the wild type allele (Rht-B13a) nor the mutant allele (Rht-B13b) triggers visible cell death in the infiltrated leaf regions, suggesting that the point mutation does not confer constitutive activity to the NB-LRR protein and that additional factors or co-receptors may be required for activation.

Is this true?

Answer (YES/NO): NO